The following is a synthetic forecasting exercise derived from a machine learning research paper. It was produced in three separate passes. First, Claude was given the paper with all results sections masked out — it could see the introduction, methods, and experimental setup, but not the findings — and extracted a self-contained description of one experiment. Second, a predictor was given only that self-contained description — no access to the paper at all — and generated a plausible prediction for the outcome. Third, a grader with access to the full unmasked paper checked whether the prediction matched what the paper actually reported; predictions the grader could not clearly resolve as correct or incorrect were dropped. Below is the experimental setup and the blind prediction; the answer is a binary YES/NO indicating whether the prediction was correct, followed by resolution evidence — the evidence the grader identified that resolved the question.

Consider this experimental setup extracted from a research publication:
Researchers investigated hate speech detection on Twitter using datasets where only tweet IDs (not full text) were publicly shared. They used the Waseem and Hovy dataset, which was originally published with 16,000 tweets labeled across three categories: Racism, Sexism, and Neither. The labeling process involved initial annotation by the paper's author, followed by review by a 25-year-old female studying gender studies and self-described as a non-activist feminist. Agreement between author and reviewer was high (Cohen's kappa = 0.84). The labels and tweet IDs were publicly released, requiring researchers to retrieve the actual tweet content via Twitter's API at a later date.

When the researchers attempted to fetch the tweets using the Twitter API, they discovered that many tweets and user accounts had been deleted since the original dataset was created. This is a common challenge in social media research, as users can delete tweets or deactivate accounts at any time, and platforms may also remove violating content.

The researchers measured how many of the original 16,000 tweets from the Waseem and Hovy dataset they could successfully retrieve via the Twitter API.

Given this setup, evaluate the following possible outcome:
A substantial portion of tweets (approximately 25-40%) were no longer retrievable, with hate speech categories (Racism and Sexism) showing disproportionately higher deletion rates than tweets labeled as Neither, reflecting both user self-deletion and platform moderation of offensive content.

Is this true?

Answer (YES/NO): NO